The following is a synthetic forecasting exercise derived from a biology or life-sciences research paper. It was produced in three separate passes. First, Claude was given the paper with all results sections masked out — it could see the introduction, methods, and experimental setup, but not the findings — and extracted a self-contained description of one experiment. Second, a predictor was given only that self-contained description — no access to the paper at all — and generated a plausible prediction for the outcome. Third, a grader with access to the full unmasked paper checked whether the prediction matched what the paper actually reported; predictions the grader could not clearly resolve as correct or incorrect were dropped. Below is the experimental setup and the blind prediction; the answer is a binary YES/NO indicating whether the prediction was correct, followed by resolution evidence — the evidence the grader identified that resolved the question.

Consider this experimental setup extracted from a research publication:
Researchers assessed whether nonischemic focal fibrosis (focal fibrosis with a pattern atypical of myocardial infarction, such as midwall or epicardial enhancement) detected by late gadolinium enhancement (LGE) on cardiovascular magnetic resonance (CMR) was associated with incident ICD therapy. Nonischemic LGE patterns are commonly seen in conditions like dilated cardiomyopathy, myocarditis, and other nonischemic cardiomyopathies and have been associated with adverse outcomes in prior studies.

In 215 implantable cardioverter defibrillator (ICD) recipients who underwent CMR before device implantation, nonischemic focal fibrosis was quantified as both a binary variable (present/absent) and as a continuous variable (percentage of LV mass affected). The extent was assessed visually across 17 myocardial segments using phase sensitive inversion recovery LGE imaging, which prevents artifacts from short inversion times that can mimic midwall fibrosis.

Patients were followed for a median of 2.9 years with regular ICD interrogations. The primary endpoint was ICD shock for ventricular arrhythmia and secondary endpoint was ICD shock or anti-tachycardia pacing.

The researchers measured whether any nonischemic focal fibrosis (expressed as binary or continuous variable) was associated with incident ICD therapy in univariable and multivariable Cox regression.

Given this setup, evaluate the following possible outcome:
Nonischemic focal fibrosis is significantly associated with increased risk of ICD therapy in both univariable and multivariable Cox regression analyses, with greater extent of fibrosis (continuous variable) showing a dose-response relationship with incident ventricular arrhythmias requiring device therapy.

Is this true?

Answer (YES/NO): NO